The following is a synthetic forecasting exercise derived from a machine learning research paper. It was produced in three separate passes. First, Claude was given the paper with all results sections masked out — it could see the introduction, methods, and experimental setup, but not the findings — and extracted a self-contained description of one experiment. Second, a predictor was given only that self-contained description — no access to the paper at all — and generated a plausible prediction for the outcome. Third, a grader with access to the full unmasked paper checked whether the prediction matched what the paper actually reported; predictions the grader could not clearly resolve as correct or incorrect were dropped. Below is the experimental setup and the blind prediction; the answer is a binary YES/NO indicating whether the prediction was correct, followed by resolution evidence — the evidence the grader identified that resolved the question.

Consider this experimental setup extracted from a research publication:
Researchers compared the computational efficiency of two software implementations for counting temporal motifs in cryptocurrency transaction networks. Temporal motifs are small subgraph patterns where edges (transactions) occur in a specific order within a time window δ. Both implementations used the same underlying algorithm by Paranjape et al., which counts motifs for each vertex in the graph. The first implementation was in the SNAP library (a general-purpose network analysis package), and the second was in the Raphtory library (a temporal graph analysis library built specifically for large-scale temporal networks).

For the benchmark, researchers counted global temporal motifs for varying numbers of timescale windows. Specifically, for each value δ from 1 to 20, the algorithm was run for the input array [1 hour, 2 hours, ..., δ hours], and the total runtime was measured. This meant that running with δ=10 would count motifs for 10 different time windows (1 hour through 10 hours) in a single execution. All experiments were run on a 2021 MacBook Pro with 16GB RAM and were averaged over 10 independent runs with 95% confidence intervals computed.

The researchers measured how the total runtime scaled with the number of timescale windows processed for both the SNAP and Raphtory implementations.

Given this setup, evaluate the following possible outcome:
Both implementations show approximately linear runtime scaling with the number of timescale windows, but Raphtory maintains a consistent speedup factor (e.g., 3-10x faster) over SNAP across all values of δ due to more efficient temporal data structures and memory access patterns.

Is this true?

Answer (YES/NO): NO